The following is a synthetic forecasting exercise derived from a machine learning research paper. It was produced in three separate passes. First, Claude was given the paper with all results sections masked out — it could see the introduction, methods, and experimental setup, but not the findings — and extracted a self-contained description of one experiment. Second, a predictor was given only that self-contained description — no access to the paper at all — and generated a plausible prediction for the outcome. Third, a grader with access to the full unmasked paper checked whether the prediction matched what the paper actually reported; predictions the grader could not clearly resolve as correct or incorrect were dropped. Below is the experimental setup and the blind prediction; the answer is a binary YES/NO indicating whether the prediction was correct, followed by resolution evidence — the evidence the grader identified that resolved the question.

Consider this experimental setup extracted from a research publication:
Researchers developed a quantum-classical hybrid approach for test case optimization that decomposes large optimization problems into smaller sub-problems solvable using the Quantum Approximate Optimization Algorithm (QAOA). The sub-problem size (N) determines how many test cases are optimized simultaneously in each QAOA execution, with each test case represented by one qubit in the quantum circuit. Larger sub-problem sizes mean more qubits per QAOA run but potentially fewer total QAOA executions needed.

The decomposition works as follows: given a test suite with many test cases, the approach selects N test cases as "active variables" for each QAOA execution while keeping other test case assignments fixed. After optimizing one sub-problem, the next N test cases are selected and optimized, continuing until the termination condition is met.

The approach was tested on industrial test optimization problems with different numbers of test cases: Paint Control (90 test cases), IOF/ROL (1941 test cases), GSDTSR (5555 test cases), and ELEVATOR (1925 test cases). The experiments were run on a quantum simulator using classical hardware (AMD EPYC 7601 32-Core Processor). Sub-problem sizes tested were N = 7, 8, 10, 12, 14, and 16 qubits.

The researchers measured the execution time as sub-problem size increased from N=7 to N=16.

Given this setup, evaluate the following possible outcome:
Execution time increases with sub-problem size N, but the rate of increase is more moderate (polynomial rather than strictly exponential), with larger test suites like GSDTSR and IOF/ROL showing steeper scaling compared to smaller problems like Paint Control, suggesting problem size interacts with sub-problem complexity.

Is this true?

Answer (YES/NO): NO